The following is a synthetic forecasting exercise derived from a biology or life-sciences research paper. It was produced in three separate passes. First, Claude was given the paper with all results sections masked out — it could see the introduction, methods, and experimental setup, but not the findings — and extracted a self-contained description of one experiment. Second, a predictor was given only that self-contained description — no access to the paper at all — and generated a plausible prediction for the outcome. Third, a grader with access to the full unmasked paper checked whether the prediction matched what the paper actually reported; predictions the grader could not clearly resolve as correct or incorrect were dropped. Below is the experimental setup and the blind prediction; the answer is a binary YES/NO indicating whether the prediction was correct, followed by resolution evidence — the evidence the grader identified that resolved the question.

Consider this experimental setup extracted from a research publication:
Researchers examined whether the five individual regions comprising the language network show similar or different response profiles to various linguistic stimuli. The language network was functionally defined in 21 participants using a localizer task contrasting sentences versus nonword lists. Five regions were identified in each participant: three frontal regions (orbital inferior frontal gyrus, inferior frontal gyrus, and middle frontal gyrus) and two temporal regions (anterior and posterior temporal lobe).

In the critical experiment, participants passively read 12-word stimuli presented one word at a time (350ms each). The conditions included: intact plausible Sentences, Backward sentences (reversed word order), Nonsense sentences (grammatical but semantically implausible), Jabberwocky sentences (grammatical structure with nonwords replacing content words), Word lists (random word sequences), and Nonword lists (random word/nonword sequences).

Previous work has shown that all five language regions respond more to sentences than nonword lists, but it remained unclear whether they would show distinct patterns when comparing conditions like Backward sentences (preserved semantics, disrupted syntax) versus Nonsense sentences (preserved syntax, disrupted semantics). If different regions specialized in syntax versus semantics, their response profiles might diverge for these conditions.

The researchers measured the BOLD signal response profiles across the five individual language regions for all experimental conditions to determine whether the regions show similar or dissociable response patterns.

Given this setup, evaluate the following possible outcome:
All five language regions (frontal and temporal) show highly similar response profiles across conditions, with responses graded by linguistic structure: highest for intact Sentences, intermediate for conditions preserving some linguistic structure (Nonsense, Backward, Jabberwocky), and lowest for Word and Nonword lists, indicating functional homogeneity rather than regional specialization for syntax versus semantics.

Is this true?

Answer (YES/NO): NO